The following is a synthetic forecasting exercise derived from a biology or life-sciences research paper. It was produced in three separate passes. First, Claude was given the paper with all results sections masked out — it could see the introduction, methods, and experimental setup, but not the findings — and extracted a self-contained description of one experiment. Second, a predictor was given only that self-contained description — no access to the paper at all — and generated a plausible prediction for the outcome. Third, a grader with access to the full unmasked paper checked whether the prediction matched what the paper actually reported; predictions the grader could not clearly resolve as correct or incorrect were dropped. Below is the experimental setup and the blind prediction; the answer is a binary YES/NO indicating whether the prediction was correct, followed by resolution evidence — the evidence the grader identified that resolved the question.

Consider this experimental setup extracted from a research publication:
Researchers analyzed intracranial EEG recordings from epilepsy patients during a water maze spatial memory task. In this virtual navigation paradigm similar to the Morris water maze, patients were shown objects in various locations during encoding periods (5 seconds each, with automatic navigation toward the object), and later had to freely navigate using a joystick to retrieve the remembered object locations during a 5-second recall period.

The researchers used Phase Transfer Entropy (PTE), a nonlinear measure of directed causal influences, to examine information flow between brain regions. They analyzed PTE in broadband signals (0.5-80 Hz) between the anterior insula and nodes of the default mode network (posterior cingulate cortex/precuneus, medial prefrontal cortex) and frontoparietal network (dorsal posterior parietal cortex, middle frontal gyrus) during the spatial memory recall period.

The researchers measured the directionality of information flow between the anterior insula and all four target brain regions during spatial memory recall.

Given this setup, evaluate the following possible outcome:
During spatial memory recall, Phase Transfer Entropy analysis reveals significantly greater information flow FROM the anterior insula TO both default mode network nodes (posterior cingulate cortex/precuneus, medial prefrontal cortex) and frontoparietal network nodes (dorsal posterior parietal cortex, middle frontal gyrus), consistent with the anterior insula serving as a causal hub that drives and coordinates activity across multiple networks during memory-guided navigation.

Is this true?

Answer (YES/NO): NO